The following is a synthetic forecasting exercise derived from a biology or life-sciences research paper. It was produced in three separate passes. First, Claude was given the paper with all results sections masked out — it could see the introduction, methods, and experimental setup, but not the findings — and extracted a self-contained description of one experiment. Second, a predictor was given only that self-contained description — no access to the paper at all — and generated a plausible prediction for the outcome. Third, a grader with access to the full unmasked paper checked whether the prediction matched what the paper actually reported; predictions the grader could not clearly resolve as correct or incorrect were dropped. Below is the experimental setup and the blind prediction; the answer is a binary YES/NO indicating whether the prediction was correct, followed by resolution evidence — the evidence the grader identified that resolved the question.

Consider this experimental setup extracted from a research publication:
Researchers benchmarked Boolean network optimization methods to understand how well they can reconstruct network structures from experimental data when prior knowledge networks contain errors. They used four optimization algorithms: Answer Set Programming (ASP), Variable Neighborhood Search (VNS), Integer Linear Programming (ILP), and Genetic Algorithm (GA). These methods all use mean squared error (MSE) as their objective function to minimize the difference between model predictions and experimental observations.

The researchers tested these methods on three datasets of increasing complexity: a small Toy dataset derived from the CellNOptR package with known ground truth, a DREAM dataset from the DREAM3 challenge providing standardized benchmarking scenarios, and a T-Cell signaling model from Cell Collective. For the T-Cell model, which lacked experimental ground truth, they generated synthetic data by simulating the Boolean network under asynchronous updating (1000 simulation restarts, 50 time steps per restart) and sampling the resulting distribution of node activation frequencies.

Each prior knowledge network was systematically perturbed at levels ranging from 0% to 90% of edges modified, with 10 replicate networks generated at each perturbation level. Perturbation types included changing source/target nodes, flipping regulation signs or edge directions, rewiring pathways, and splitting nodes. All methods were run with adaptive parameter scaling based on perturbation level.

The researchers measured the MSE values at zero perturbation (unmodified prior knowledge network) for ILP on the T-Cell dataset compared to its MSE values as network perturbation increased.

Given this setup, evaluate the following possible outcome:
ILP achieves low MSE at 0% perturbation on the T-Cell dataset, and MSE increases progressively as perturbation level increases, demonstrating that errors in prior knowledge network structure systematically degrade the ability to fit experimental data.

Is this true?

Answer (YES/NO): NO